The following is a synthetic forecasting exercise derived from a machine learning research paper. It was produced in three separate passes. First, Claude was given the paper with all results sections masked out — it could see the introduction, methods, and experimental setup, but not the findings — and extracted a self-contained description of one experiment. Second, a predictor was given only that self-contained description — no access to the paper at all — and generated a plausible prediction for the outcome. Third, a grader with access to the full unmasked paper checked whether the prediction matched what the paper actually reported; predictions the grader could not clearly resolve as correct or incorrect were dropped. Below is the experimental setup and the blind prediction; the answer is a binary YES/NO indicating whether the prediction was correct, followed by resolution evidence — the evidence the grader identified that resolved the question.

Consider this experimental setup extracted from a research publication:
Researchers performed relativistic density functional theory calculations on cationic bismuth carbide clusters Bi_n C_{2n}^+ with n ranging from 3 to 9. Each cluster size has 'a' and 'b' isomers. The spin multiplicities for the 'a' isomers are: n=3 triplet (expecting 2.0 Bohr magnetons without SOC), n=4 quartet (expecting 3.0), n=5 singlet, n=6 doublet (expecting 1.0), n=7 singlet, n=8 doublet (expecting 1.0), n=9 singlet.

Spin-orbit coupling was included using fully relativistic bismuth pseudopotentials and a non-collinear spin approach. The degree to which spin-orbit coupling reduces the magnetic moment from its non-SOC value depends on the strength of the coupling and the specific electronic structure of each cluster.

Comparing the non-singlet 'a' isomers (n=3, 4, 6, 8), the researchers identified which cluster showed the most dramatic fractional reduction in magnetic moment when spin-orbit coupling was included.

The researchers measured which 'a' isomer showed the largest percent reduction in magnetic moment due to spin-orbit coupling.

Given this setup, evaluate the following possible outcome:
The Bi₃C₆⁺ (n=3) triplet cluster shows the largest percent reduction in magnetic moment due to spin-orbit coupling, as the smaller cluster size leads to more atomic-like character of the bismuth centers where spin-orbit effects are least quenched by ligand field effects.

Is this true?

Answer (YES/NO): NO